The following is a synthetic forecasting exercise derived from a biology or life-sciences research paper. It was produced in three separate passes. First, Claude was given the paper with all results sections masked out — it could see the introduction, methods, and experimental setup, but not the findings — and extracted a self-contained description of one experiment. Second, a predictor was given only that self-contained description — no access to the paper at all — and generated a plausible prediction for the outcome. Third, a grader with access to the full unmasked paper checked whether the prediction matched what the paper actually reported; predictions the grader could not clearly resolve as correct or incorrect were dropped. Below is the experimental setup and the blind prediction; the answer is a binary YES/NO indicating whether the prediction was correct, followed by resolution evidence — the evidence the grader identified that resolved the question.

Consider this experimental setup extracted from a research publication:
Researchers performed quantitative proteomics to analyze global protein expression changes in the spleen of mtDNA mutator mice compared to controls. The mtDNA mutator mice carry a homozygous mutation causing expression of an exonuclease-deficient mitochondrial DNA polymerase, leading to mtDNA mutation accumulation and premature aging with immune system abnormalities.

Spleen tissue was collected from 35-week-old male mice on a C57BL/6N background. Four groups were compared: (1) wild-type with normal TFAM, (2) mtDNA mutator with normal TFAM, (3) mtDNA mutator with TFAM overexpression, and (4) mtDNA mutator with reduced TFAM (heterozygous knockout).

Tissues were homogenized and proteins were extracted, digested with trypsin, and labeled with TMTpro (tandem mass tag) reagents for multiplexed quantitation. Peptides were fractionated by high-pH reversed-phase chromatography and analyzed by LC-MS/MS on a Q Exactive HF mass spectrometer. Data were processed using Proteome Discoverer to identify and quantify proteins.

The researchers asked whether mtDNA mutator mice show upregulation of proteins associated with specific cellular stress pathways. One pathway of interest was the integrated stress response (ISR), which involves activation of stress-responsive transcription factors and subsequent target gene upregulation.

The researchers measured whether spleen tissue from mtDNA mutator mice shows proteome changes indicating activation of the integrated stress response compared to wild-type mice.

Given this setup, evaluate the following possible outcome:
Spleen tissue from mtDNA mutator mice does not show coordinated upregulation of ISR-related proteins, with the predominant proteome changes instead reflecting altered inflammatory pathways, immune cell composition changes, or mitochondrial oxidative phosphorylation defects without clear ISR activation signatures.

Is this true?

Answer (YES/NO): YES